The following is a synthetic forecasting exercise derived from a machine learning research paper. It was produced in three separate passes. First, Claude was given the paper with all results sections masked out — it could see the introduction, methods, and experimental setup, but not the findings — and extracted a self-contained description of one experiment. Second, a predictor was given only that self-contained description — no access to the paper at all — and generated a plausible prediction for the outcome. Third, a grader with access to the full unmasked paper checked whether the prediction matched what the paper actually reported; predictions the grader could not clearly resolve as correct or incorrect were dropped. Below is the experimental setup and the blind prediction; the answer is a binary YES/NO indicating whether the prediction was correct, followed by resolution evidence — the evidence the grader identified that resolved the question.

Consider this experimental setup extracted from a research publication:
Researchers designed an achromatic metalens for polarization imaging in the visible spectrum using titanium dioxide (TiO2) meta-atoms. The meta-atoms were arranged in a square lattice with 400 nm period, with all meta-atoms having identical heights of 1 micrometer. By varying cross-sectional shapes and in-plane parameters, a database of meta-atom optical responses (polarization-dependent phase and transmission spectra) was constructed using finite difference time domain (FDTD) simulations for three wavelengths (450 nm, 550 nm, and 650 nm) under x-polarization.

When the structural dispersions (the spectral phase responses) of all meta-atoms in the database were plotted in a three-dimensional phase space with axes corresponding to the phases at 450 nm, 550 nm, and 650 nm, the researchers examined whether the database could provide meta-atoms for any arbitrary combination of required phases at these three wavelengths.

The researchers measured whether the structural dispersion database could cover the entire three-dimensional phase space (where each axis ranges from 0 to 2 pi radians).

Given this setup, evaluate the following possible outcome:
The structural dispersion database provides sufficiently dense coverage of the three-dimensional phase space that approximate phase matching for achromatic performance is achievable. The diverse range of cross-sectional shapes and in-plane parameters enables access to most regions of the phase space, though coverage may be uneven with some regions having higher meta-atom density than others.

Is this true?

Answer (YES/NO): NO